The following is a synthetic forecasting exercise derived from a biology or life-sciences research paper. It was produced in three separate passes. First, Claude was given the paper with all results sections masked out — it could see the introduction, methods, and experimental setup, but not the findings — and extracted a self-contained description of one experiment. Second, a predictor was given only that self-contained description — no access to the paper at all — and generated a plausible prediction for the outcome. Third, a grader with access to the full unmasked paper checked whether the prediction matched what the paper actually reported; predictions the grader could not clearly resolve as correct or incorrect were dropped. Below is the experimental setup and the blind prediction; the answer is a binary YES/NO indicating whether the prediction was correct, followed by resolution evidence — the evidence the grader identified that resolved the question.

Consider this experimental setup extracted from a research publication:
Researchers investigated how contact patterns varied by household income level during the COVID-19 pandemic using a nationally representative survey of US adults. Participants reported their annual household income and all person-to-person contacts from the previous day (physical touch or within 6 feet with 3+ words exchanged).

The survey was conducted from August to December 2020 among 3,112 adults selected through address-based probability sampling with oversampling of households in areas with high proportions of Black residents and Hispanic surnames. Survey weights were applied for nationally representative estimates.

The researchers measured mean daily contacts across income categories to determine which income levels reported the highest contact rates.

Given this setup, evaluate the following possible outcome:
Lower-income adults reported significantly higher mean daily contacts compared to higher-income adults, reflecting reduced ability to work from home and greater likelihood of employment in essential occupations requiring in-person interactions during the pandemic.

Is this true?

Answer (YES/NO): YES